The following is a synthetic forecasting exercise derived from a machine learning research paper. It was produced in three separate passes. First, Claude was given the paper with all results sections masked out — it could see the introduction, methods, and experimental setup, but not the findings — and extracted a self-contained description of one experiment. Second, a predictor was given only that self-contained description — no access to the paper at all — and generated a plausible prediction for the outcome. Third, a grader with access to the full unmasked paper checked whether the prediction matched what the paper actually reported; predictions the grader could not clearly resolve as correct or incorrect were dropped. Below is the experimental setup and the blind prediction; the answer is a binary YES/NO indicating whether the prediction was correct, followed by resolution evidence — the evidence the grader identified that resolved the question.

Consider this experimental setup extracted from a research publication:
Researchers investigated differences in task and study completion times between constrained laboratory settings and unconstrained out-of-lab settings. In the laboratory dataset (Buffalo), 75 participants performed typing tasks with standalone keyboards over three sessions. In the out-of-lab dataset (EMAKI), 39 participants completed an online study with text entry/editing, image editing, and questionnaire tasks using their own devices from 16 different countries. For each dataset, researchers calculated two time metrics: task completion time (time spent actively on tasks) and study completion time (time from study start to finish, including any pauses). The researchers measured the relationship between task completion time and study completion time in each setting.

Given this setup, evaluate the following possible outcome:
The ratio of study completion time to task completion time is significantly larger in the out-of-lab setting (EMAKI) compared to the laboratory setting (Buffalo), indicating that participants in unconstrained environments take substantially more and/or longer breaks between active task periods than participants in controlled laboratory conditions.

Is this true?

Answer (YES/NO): YES